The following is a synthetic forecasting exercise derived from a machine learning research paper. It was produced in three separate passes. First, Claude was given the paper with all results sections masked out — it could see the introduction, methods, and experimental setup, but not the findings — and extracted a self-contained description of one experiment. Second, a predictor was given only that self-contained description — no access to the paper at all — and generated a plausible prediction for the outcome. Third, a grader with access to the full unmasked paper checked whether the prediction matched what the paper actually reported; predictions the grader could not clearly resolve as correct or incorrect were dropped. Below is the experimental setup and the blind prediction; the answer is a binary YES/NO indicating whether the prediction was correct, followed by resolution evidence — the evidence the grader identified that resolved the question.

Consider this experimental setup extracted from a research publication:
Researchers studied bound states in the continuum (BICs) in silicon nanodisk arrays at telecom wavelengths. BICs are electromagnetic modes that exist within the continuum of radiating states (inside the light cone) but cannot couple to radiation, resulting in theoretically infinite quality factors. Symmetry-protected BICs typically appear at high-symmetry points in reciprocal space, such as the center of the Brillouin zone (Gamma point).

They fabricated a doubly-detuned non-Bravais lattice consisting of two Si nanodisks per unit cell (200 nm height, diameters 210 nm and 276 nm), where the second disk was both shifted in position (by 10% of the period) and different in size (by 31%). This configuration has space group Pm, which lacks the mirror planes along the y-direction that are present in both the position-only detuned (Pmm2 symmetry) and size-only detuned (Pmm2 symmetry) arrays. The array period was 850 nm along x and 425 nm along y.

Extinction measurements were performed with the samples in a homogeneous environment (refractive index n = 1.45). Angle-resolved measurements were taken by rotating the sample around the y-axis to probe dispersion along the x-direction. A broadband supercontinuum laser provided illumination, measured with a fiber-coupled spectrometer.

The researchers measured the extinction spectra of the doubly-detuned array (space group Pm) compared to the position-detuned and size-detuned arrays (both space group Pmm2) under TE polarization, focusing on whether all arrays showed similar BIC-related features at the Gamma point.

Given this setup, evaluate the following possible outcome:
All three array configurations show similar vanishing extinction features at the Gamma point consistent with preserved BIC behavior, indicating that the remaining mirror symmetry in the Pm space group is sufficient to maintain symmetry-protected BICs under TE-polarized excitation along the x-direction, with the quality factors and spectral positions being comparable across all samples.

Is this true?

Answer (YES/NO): NO